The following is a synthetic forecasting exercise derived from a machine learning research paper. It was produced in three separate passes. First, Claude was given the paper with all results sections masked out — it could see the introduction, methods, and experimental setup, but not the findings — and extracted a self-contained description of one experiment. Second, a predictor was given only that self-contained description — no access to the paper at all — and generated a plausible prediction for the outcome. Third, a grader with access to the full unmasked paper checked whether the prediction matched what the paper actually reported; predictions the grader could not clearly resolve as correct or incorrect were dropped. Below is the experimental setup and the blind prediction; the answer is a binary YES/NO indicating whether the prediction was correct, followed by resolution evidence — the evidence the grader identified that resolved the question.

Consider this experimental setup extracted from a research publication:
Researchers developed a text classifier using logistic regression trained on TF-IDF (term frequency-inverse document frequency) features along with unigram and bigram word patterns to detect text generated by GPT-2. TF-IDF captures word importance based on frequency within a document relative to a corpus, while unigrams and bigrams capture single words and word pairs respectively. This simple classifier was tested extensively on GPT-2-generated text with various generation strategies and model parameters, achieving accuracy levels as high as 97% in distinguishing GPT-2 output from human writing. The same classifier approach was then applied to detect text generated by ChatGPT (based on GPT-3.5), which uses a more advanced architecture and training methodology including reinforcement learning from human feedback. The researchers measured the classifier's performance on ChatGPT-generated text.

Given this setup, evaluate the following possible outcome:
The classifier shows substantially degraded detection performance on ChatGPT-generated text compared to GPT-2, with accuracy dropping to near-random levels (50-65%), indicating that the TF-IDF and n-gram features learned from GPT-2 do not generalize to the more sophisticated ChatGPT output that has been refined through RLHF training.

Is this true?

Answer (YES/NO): NO